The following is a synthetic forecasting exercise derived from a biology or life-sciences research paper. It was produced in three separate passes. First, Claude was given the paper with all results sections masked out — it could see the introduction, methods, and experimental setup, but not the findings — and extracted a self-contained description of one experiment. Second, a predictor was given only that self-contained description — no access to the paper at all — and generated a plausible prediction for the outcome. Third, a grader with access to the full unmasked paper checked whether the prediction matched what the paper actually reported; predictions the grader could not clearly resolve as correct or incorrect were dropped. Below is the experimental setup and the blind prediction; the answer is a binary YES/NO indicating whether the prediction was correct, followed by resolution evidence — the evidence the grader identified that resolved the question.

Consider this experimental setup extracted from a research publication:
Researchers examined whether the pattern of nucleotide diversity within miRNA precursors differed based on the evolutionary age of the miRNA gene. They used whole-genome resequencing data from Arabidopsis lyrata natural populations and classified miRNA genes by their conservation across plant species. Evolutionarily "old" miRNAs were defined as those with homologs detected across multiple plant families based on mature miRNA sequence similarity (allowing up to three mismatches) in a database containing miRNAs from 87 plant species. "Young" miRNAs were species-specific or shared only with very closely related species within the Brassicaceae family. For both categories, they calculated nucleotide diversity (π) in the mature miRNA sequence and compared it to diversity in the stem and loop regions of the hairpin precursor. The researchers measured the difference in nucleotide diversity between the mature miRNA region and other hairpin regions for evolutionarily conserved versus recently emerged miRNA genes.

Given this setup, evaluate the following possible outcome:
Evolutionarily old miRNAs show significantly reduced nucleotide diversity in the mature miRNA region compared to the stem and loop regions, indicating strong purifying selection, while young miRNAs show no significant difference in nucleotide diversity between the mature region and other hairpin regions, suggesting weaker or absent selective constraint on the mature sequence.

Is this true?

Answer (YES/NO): NO